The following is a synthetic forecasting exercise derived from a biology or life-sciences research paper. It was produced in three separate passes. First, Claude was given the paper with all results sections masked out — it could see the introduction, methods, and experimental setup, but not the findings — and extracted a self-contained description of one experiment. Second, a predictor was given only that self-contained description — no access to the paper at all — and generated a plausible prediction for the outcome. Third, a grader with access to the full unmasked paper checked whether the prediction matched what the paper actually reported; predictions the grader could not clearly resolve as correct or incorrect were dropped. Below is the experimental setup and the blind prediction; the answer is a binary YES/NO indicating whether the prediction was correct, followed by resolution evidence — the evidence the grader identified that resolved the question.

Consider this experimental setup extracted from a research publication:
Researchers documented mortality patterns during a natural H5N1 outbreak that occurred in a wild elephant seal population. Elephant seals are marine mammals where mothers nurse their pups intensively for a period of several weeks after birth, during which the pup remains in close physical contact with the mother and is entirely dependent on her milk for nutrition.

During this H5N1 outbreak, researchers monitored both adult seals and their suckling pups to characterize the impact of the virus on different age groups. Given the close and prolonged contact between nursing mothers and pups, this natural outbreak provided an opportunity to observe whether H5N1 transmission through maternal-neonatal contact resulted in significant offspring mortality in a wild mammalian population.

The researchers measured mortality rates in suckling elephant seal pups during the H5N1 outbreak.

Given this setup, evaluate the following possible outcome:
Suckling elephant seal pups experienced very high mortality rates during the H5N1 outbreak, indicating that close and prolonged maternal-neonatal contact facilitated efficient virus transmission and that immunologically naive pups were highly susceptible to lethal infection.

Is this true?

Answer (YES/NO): YES